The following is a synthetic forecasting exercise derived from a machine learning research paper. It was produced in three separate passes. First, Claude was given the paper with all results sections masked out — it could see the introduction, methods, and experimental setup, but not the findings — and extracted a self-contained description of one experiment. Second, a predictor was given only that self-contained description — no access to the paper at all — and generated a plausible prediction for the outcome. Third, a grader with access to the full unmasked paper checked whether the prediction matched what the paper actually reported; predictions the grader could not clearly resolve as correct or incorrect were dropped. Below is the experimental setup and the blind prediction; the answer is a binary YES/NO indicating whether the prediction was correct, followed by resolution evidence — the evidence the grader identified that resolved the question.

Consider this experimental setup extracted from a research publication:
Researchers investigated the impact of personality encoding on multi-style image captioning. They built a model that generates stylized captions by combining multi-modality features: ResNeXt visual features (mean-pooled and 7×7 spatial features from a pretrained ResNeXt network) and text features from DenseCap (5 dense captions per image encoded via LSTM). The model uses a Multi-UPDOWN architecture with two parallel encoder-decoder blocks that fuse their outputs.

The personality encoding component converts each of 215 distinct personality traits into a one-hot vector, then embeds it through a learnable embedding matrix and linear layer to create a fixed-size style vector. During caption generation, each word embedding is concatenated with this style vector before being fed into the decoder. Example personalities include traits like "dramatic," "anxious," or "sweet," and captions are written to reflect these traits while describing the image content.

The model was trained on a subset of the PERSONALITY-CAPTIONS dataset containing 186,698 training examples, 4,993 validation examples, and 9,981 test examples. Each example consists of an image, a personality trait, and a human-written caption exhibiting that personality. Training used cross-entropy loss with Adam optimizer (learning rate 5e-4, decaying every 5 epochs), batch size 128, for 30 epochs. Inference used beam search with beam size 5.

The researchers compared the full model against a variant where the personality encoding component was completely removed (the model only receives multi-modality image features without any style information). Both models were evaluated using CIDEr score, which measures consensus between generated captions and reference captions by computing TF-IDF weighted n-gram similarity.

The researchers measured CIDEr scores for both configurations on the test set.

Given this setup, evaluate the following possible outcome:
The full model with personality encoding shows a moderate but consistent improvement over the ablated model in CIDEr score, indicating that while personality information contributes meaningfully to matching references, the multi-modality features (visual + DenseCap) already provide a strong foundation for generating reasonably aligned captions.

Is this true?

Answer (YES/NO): NO